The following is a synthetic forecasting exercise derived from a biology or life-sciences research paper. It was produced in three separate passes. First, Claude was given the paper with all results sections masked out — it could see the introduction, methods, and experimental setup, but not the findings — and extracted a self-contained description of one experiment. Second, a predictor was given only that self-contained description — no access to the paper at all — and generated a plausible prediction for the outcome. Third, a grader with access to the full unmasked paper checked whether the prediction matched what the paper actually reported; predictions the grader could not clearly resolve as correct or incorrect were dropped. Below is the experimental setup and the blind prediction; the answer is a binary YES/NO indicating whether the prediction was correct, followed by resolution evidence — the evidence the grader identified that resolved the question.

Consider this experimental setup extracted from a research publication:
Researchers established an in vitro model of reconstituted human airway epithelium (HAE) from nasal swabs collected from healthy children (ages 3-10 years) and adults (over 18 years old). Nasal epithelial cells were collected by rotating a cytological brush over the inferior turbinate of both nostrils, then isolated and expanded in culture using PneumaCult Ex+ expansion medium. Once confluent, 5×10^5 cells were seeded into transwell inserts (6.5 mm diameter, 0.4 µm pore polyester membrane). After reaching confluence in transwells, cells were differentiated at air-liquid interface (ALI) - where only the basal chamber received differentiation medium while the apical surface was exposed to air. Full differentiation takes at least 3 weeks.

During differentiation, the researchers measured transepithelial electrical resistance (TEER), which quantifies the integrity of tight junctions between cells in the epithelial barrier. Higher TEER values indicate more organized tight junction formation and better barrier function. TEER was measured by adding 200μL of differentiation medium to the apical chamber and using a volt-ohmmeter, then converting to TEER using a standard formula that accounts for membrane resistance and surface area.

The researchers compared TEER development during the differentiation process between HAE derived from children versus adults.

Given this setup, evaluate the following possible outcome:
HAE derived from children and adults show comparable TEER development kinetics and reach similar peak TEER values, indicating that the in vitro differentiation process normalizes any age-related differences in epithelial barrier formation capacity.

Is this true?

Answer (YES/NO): YES